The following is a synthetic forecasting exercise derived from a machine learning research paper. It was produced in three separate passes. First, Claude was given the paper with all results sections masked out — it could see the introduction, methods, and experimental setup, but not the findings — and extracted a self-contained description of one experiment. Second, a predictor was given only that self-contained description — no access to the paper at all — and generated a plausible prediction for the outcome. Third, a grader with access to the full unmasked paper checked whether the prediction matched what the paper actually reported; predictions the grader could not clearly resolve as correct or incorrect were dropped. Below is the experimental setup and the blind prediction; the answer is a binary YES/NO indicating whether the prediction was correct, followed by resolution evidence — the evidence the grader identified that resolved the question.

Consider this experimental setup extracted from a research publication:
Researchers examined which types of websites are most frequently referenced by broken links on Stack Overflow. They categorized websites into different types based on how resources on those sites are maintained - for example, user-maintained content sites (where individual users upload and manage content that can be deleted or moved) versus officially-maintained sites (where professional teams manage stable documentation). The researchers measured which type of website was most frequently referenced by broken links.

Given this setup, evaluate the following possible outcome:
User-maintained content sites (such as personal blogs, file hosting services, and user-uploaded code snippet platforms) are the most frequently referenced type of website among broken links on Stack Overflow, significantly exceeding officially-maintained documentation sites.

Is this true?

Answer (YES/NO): YES